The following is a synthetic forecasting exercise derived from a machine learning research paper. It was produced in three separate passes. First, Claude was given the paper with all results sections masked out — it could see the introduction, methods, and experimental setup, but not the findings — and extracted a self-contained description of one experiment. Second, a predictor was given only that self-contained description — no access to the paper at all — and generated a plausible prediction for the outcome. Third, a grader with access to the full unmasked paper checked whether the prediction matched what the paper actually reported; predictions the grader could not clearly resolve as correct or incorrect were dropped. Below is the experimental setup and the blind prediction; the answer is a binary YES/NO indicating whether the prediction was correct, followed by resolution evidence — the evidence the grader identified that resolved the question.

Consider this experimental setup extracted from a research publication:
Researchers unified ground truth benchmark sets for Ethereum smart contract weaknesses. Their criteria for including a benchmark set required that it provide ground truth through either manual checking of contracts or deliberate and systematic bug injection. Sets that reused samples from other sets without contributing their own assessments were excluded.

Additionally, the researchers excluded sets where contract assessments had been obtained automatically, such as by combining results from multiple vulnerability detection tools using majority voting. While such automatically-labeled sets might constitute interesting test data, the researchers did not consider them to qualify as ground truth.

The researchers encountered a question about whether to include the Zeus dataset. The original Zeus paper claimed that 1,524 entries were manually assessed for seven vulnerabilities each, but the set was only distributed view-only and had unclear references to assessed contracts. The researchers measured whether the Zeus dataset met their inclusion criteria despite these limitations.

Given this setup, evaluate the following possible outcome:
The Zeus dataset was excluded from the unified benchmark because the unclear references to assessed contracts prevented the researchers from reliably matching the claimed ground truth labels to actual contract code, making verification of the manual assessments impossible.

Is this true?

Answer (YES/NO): NO